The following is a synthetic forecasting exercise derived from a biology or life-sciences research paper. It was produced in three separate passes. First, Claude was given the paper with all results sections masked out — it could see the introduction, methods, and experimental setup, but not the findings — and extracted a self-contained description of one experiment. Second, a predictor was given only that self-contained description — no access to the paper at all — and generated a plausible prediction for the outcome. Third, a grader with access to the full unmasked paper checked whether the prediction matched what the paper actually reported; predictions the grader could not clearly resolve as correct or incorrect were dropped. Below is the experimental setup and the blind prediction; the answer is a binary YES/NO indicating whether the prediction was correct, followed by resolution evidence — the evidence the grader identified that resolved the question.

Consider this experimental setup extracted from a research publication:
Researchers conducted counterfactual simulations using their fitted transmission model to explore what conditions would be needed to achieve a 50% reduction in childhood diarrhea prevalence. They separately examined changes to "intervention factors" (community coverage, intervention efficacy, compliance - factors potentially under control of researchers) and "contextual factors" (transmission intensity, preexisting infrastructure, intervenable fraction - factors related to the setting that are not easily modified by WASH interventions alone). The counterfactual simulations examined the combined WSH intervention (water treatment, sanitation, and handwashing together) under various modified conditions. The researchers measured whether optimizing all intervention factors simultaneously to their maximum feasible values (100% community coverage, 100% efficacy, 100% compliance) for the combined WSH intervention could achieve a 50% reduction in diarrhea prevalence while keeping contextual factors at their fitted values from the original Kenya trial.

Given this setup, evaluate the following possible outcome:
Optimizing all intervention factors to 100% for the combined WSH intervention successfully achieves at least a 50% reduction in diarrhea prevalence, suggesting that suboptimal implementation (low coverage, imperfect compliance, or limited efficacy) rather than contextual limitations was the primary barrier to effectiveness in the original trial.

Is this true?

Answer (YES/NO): YES